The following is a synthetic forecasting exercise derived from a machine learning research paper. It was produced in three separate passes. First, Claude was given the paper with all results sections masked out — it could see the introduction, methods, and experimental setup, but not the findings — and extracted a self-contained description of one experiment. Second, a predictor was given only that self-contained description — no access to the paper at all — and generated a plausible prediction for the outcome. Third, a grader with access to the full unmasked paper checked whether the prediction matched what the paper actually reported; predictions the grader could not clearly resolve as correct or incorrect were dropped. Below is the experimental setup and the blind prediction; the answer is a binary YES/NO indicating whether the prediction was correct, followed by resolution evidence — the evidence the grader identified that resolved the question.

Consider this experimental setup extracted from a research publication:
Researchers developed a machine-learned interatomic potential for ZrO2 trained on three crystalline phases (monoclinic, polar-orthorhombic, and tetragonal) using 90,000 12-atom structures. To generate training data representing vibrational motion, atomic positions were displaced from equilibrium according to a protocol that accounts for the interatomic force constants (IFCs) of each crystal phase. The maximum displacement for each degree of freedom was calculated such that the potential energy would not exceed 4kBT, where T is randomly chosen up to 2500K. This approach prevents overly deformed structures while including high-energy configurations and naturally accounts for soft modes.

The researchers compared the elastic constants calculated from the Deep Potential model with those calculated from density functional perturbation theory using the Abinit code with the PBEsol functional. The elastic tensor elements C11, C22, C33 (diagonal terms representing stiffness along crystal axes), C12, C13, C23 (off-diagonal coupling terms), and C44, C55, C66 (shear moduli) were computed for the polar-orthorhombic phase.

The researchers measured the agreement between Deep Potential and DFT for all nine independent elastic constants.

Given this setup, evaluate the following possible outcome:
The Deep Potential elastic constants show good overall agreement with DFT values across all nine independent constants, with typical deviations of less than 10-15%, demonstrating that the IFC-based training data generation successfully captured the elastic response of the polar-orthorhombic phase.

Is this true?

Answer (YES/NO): NO